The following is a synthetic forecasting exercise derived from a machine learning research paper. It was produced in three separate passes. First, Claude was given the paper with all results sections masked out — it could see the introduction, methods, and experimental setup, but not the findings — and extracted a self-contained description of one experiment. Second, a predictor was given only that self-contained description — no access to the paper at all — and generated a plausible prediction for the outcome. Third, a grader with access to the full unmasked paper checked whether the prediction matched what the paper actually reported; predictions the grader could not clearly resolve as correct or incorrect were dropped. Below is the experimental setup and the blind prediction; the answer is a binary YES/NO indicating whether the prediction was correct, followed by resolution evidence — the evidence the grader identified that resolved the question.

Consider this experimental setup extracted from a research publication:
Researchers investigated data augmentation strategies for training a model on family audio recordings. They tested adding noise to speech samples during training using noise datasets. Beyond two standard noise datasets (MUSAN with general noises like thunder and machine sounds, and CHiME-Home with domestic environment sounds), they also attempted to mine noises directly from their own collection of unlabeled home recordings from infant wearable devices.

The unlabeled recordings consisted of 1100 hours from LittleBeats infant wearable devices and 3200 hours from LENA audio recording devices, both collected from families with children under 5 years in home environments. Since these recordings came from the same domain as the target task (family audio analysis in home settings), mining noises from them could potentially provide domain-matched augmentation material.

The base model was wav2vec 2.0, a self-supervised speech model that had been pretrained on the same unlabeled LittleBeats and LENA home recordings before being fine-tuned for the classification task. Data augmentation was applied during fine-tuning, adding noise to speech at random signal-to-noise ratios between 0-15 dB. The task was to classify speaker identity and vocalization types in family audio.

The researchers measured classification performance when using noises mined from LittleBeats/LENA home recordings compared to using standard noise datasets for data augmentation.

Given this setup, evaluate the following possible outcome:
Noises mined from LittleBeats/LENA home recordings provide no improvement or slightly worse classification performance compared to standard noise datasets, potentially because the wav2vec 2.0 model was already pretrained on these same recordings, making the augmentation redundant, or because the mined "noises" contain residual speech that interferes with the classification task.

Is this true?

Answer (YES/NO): YES